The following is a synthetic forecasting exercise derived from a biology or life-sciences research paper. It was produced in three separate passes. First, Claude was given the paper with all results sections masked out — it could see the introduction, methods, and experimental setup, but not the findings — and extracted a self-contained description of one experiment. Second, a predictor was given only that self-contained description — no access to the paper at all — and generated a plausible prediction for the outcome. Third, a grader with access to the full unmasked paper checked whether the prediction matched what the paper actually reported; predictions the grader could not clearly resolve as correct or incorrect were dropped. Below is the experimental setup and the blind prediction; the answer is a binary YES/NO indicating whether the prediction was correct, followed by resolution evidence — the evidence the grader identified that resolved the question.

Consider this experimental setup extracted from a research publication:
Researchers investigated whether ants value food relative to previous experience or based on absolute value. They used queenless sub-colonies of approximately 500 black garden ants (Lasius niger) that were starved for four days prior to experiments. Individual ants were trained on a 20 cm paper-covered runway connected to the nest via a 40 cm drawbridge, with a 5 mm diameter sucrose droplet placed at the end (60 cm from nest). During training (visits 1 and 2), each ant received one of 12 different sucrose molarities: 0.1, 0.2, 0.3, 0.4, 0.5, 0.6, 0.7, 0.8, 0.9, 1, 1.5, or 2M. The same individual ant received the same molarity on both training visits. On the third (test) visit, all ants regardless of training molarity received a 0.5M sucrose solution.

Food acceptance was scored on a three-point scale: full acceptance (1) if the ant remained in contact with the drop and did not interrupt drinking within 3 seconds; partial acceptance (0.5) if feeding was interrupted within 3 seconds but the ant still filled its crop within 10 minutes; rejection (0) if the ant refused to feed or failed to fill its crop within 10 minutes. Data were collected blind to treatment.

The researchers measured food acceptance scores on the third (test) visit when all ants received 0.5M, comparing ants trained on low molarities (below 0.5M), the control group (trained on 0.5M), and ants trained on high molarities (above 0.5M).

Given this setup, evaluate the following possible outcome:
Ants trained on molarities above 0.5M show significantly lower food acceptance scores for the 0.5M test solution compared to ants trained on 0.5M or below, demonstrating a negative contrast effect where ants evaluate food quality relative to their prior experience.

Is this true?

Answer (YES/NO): YES